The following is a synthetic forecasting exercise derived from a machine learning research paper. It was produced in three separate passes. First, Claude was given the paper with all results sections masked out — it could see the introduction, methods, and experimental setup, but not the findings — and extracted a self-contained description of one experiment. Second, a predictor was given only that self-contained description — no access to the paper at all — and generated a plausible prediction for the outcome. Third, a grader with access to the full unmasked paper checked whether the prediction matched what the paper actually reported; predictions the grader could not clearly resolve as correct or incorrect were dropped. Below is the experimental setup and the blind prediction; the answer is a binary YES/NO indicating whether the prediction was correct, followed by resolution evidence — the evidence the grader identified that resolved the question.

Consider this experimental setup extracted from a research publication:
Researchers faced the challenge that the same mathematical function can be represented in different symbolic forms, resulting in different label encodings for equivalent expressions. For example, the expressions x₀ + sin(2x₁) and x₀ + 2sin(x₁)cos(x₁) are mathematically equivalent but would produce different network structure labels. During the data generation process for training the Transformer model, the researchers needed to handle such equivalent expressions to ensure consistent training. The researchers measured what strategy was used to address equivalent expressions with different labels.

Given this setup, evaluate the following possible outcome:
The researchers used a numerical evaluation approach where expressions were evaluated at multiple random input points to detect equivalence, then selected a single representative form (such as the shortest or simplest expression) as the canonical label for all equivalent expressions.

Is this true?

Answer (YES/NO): NO